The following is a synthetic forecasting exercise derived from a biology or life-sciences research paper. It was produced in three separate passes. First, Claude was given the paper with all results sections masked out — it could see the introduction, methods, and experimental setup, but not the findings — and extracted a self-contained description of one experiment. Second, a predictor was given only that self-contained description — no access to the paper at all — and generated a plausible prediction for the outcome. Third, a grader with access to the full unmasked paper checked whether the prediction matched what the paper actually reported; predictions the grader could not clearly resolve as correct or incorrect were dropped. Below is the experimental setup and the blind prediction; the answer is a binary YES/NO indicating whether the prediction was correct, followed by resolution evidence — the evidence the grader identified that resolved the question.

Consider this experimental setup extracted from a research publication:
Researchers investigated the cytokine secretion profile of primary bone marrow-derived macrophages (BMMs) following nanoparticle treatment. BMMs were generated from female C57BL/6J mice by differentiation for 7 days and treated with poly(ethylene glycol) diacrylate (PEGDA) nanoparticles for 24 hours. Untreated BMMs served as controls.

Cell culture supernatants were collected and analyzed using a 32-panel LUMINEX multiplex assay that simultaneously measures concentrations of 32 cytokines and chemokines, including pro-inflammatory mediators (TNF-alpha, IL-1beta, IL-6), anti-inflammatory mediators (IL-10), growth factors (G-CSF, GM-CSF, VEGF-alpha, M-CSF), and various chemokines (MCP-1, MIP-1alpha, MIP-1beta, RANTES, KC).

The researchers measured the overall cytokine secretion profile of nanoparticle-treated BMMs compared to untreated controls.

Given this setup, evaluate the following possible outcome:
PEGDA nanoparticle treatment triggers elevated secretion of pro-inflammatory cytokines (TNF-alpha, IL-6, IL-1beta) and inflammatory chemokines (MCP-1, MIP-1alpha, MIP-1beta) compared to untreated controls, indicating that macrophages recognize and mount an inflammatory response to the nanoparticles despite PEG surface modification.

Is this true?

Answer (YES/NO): NO